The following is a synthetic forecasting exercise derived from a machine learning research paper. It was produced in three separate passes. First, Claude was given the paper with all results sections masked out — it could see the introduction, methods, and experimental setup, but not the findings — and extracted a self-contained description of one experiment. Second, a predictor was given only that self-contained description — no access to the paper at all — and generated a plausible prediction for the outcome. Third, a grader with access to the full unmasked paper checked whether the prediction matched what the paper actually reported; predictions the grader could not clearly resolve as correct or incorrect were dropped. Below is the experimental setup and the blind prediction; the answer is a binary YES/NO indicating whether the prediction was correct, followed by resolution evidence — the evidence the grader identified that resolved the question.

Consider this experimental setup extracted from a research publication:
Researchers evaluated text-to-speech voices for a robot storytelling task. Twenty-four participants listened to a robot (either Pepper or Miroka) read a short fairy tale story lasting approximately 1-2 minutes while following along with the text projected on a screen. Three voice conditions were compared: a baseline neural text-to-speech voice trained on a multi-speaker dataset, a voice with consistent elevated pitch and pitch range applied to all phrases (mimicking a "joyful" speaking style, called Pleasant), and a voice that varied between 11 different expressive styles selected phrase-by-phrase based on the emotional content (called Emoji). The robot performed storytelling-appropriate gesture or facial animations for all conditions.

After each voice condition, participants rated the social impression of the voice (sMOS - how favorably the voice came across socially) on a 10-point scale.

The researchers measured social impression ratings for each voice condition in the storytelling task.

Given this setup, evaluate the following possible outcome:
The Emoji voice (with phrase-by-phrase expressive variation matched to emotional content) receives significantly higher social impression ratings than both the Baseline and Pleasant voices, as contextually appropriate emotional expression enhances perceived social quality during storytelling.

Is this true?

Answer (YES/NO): NO